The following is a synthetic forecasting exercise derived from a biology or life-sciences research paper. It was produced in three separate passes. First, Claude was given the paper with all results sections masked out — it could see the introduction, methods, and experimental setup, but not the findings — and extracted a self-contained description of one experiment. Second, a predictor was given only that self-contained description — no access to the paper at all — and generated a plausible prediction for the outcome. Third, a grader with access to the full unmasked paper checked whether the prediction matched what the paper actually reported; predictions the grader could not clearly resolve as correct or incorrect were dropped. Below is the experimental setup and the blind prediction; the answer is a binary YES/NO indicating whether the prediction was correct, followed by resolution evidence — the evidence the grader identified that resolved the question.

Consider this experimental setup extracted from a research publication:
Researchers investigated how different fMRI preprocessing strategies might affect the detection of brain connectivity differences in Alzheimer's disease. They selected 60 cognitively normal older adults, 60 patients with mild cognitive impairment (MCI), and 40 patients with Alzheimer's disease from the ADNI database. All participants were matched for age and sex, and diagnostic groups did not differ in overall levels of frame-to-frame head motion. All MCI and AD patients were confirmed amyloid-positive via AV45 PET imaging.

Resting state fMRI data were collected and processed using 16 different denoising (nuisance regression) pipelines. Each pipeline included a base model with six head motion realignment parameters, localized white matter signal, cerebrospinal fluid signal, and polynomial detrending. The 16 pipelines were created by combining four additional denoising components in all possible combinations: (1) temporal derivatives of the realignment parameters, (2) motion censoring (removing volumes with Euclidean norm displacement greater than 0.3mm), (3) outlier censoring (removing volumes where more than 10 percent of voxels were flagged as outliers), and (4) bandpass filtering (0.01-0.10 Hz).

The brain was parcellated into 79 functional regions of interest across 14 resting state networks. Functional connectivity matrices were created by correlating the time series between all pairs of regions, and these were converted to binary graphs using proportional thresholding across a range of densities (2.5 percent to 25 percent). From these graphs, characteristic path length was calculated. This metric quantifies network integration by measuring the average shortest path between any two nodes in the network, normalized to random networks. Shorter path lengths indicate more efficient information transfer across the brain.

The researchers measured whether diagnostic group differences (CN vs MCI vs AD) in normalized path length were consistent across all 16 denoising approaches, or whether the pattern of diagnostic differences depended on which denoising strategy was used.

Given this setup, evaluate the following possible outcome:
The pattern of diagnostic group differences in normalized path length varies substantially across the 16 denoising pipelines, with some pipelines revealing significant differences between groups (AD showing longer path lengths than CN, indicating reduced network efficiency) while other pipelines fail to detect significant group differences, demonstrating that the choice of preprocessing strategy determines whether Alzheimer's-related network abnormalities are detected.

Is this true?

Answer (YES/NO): YES